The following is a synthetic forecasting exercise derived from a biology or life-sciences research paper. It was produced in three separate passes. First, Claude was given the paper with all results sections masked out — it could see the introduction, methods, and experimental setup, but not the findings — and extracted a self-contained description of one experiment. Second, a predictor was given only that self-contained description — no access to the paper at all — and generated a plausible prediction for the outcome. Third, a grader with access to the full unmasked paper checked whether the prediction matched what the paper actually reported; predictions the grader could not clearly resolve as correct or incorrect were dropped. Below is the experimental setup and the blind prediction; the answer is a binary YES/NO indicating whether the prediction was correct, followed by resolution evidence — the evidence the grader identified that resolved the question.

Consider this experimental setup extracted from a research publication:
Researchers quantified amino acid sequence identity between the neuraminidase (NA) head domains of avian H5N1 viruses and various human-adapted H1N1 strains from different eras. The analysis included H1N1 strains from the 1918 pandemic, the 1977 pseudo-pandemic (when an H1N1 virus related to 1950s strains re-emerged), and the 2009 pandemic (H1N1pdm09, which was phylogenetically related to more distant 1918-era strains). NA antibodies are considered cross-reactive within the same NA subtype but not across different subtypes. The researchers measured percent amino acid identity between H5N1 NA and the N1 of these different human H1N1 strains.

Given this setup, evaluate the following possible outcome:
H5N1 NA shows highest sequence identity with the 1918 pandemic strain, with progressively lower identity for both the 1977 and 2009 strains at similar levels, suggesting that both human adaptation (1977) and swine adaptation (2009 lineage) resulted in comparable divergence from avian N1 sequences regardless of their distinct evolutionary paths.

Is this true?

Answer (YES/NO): NO